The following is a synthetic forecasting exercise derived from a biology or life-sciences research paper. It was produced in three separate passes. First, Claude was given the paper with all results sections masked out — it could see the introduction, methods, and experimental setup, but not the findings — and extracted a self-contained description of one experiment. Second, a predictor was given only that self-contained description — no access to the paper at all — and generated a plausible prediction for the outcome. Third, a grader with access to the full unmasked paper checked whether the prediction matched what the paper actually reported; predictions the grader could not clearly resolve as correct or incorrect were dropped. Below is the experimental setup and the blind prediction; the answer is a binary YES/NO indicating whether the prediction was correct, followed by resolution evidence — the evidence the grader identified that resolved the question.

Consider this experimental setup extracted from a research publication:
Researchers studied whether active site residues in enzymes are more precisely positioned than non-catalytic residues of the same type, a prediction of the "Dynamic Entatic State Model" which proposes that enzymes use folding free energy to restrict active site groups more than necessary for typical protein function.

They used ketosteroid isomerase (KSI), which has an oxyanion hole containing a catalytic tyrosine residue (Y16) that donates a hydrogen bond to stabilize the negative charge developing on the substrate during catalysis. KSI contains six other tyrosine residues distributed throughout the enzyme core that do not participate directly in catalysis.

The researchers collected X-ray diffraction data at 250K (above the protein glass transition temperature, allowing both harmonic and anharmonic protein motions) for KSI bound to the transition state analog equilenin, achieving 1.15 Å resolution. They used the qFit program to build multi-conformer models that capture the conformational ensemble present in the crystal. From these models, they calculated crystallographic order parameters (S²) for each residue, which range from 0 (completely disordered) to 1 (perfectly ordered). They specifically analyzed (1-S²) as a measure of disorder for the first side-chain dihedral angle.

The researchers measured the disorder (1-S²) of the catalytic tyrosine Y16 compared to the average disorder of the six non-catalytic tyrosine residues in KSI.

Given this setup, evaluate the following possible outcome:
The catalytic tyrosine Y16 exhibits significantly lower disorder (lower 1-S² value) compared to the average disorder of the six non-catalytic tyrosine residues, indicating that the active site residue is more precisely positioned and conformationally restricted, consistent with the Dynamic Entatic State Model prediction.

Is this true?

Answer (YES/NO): NO